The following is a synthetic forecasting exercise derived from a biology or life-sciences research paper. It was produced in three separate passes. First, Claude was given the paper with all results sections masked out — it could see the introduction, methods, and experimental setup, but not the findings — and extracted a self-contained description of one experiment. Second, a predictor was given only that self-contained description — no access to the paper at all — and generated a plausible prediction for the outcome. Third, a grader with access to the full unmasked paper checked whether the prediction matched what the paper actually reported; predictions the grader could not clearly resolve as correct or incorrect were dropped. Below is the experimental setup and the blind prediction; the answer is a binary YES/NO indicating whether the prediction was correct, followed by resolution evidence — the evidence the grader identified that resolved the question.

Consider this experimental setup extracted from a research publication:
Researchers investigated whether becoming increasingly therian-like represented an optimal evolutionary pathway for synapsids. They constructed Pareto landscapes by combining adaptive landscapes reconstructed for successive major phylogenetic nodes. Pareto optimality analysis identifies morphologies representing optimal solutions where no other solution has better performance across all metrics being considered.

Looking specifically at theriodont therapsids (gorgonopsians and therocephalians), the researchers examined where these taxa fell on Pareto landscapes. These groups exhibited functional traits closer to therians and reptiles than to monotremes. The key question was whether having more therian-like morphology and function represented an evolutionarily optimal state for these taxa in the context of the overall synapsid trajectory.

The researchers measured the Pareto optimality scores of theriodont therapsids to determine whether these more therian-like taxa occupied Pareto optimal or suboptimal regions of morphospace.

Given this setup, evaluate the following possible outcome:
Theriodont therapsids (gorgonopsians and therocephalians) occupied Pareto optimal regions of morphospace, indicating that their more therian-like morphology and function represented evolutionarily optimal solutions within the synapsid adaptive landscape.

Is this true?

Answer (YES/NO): NO